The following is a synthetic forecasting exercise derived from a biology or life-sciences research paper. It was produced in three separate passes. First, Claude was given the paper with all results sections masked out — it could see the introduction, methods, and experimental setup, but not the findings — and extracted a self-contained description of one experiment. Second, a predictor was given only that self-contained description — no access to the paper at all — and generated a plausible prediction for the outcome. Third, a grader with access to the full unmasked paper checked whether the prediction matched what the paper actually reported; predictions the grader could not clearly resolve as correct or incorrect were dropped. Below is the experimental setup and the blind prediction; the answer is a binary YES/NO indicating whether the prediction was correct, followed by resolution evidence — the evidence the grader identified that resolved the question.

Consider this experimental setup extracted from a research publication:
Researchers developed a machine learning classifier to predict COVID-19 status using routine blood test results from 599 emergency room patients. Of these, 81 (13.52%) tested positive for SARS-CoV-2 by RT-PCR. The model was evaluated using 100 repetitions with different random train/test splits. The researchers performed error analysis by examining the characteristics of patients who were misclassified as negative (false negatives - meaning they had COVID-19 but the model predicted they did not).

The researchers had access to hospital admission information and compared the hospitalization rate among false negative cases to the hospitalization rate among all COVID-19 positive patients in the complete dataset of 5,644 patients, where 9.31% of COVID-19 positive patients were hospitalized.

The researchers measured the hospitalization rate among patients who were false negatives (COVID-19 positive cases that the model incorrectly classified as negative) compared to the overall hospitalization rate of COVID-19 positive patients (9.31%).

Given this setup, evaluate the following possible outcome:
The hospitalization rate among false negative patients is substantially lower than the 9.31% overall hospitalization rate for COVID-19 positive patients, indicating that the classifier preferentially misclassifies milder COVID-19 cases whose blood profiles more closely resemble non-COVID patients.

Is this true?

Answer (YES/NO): NO